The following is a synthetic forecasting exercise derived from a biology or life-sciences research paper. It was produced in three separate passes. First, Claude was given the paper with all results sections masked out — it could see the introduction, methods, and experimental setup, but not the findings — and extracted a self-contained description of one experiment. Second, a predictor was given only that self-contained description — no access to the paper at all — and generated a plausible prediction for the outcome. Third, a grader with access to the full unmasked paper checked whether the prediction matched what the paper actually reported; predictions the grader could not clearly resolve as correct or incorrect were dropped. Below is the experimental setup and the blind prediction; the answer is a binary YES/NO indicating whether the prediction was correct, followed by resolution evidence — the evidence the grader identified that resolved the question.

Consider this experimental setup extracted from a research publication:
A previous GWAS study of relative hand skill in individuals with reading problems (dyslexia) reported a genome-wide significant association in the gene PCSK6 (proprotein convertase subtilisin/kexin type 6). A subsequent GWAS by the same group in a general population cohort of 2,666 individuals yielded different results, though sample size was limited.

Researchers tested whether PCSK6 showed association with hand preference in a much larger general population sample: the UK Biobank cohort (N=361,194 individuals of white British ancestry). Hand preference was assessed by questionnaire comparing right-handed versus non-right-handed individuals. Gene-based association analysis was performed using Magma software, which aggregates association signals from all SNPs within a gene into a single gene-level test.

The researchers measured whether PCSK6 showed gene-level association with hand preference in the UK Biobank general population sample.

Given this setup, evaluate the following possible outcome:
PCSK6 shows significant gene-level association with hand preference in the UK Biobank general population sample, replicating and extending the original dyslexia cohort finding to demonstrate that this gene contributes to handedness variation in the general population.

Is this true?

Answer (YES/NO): NO